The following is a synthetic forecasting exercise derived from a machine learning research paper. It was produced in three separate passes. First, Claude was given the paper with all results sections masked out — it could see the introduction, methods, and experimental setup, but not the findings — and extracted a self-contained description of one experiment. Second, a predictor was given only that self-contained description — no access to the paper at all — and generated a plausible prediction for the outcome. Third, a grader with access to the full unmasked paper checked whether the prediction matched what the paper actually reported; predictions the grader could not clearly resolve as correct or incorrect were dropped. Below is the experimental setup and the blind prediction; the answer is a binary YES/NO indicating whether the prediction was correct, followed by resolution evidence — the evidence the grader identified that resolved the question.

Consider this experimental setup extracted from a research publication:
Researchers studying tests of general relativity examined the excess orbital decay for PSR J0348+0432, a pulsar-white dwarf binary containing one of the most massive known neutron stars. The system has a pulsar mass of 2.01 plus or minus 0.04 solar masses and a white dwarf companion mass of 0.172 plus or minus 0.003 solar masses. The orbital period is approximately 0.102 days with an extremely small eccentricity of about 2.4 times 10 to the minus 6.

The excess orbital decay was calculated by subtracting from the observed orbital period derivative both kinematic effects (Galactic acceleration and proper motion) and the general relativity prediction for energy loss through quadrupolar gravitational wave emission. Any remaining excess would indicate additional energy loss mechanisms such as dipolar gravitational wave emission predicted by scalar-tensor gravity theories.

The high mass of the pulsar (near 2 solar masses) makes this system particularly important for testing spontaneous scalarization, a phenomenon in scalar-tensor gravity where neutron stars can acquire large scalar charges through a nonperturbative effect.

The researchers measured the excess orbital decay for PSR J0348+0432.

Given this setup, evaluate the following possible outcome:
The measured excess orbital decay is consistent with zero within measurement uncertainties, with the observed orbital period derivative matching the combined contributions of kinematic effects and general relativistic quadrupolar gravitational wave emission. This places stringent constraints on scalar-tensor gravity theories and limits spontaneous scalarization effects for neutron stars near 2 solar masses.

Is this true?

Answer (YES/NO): YES